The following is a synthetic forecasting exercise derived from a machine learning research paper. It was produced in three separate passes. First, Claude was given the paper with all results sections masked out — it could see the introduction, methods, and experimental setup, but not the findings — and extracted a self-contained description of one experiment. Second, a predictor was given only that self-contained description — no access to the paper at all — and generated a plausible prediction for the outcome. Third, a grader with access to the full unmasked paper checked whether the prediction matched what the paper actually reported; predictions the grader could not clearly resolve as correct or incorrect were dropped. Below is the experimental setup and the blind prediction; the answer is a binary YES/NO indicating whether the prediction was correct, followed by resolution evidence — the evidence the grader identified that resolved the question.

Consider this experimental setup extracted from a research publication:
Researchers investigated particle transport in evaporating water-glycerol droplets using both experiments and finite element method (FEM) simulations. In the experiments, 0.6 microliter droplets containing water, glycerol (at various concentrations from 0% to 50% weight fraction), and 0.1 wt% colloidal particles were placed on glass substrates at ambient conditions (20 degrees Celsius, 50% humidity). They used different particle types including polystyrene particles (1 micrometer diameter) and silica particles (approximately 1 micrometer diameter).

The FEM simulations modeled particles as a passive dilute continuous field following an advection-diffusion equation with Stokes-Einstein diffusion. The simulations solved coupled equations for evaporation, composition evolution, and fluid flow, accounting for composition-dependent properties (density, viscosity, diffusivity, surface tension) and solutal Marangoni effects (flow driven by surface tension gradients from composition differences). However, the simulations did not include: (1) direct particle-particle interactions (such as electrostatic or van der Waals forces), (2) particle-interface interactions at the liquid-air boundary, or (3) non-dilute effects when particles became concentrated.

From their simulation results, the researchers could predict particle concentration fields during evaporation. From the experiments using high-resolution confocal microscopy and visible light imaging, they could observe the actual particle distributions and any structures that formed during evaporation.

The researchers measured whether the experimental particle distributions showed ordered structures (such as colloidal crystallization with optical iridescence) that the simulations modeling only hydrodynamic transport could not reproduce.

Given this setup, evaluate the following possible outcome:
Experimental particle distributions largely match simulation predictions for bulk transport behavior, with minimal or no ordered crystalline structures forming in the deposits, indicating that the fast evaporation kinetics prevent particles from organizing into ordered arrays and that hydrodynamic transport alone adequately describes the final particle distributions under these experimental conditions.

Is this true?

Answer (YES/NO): NO